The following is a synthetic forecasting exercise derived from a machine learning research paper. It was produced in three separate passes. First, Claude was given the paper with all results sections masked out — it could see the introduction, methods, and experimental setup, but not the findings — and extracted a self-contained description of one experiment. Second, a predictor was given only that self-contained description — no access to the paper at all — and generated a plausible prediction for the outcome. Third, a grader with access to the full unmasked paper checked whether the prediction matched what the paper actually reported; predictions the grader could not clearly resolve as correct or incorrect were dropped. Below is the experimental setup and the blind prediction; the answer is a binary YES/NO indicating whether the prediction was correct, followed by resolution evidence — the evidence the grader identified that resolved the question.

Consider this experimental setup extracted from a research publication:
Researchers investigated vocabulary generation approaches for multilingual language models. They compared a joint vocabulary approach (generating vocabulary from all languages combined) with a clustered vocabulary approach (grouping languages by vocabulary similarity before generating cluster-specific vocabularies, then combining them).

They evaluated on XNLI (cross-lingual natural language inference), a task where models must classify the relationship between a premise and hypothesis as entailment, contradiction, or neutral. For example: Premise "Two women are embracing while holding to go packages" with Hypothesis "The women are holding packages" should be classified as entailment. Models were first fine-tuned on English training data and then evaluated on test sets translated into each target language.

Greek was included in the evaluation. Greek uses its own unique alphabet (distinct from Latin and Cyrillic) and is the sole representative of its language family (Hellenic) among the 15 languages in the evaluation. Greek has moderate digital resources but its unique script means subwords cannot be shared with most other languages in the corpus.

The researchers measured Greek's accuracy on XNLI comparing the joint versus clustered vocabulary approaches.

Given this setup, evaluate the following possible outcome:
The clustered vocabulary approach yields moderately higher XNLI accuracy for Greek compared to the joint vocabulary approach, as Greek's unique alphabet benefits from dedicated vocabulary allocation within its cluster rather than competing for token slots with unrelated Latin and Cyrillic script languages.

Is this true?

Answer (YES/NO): YES